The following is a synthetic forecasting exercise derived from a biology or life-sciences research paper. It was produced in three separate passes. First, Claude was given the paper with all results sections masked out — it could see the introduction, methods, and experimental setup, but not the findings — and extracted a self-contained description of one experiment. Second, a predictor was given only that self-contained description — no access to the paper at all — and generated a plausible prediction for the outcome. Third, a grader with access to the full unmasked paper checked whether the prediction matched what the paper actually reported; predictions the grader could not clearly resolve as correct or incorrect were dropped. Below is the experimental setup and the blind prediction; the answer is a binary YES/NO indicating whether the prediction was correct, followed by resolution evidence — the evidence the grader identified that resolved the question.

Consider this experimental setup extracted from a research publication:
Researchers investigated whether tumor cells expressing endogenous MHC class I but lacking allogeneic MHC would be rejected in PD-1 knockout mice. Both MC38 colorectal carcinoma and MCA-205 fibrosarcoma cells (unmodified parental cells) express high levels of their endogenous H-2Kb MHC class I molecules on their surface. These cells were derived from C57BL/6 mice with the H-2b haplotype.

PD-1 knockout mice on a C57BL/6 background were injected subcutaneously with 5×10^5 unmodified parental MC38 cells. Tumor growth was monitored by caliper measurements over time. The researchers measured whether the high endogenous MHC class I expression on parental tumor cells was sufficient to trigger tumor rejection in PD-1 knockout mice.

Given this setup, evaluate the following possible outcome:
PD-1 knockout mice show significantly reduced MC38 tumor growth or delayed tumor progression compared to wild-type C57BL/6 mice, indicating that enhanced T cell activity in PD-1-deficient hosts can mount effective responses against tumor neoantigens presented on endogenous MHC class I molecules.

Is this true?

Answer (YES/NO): YES